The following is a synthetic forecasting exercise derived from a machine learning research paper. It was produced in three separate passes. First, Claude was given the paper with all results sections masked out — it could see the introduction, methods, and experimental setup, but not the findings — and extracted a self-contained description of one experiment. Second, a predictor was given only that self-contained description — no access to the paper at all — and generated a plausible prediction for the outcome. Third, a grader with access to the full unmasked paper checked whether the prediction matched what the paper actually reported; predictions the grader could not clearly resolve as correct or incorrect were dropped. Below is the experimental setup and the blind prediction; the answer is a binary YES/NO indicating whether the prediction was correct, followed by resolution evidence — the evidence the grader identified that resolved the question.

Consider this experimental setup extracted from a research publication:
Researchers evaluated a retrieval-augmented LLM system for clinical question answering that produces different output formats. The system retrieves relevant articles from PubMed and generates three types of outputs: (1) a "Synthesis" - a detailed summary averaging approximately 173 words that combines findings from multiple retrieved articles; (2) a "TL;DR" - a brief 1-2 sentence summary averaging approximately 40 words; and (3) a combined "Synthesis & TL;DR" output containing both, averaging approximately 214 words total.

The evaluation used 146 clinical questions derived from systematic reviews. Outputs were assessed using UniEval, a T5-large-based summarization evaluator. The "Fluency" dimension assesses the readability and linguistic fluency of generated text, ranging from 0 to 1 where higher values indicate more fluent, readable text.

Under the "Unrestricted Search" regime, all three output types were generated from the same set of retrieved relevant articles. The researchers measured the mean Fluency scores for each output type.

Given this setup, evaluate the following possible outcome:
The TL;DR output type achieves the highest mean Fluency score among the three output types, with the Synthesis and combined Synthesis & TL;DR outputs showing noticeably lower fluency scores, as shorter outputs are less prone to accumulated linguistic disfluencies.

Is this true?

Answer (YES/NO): YES